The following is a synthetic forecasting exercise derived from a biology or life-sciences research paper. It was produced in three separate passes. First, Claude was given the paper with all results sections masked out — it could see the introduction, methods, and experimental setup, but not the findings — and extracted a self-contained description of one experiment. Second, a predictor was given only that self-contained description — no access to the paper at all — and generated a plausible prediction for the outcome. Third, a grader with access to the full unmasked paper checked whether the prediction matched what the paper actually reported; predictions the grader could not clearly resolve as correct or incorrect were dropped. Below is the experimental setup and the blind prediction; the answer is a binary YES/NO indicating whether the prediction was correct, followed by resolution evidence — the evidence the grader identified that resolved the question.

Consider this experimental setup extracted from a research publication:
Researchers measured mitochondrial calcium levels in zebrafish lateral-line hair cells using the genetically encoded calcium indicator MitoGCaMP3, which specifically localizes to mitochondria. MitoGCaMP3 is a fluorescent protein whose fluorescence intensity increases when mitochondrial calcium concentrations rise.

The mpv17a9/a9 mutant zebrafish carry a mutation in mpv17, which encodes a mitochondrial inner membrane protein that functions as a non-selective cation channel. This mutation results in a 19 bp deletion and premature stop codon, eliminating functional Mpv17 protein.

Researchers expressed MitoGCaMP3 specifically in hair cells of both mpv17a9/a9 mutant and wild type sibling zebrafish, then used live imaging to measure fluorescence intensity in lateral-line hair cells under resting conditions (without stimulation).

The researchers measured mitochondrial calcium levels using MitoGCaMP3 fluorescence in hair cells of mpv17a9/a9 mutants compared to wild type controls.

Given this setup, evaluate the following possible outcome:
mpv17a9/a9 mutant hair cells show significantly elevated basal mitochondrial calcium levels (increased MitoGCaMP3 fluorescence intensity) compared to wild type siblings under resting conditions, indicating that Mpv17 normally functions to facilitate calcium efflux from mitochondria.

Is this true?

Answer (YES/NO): YES